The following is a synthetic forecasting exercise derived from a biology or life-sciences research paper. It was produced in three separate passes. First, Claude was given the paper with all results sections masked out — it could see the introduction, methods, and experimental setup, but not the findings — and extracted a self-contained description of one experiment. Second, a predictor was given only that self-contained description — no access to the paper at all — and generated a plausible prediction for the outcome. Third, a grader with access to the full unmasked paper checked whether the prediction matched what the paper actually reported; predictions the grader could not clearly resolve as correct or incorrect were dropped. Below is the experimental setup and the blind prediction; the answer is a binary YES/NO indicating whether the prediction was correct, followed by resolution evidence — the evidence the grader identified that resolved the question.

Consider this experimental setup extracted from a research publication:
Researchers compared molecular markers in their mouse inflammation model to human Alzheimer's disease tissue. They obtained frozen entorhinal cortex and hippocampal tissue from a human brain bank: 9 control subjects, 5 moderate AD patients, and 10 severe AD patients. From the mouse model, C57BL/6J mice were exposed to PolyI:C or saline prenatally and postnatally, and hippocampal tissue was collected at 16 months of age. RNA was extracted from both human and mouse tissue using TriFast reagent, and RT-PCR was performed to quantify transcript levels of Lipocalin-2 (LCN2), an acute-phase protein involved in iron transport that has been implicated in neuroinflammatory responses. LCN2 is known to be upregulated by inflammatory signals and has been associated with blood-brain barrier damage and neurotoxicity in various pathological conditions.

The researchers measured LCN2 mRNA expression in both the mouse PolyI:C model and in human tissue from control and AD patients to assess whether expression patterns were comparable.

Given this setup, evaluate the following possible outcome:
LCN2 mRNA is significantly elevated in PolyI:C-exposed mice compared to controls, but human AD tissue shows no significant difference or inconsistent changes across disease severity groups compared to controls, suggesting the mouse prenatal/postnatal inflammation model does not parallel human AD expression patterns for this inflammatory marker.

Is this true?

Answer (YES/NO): YES